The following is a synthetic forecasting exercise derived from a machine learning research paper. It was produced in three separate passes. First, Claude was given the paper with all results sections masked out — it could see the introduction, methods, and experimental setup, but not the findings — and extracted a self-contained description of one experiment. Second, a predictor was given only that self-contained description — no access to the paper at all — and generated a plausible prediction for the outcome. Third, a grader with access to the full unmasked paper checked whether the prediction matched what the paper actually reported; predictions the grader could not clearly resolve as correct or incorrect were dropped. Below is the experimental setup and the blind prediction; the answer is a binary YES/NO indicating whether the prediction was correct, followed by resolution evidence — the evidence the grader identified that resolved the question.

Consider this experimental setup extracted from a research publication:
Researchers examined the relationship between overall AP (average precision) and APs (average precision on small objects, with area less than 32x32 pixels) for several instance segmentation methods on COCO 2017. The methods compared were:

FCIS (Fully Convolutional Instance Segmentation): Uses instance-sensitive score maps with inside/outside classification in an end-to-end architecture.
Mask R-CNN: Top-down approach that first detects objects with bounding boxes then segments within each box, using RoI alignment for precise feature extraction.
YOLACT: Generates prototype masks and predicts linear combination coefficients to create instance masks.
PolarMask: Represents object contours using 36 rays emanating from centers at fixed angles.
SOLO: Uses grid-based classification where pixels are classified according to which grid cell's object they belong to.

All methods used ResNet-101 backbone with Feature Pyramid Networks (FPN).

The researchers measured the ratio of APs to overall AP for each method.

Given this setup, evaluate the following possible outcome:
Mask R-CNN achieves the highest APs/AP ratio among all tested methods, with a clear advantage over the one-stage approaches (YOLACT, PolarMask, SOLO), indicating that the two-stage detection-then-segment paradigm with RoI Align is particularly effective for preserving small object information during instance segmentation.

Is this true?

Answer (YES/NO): NO